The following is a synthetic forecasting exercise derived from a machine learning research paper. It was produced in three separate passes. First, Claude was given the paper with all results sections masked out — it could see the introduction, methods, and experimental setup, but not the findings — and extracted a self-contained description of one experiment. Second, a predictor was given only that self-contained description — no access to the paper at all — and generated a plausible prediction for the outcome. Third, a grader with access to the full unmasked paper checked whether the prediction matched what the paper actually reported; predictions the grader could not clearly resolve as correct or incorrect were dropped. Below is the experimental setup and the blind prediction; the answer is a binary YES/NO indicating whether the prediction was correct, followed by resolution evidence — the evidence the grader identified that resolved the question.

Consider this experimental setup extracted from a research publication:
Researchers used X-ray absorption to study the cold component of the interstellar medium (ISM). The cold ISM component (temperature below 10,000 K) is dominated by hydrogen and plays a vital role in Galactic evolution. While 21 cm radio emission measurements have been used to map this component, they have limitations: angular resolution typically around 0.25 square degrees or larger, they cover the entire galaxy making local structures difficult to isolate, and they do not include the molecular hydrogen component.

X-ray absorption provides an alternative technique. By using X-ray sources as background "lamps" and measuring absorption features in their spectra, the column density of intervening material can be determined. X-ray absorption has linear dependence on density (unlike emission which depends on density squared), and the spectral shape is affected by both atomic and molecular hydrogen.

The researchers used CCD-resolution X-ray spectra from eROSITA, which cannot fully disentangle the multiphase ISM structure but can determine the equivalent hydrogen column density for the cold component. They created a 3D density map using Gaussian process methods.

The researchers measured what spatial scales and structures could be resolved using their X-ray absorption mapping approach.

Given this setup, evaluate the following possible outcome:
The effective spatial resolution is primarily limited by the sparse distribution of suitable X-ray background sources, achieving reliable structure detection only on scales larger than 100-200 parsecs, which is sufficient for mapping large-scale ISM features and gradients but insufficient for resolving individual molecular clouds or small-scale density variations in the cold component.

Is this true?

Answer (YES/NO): NO